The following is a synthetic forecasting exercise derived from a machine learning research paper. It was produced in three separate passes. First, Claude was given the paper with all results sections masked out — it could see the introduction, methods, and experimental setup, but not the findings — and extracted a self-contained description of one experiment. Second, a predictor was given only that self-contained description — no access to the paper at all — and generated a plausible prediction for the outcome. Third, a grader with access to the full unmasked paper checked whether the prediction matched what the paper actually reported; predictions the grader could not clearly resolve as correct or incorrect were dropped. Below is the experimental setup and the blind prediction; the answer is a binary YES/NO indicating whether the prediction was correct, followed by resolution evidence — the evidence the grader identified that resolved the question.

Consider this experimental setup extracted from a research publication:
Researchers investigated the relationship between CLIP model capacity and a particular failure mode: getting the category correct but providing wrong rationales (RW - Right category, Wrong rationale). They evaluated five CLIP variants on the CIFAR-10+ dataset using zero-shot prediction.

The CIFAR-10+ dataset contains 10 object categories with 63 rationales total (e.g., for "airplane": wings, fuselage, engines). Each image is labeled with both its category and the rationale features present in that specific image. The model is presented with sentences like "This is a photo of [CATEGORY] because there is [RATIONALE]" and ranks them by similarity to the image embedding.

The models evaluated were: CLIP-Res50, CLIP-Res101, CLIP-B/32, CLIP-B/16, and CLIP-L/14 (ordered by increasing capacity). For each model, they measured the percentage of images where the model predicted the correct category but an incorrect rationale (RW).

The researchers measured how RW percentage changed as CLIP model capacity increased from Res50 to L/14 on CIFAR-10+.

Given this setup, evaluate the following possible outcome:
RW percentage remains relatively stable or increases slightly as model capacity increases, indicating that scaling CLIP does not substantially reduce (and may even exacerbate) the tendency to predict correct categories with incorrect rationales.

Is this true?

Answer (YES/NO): NO